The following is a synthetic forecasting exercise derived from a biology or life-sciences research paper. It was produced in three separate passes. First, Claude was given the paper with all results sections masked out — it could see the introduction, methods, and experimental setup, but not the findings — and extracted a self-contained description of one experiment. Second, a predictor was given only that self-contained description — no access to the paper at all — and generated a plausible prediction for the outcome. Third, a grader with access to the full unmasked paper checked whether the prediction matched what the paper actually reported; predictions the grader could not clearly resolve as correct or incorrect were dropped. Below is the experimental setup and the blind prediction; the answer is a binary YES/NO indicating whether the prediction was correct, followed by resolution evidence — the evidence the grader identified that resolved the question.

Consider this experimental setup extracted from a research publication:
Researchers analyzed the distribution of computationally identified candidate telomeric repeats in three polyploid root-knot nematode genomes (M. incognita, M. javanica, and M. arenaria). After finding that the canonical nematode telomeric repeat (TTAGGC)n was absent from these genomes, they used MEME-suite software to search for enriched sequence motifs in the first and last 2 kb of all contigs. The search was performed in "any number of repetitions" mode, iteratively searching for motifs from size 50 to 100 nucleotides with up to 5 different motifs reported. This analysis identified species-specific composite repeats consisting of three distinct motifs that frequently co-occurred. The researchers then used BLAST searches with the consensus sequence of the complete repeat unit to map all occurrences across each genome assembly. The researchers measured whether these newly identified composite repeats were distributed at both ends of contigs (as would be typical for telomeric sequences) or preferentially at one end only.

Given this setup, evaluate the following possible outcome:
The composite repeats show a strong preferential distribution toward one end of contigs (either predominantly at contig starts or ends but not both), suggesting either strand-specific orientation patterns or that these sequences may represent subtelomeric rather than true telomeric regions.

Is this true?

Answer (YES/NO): NO